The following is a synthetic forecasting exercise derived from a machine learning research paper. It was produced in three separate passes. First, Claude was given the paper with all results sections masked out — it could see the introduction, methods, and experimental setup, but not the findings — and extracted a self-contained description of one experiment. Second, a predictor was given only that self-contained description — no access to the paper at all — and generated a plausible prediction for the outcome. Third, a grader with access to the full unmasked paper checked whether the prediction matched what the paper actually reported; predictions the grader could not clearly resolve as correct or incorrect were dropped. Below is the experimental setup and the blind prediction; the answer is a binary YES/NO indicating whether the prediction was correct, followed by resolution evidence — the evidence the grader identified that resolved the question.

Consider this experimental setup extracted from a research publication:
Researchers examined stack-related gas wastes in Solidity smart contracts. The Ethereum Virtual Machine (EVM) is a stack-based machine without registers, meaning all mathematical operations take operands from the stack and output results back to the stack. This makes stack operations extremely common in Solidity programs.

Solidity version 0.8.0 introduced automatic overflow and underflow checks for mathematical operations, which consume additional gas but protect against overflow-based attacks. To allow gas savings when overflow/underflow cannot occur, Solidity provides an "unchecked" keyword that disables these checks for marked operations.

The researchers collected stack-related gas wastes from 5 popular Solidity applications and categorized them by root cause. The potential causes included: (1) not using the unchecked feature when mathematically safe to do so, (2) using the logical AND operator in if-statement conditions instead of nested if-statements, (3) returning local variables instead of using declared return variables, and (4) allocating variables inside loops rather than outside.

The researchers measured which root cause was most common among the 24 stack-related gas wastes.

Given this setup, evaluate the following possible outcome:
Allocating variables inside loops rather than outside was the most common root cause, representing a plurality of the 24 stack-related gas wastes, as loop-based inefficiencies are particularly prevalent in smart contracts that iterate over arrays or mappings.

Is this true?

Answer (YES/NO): NO